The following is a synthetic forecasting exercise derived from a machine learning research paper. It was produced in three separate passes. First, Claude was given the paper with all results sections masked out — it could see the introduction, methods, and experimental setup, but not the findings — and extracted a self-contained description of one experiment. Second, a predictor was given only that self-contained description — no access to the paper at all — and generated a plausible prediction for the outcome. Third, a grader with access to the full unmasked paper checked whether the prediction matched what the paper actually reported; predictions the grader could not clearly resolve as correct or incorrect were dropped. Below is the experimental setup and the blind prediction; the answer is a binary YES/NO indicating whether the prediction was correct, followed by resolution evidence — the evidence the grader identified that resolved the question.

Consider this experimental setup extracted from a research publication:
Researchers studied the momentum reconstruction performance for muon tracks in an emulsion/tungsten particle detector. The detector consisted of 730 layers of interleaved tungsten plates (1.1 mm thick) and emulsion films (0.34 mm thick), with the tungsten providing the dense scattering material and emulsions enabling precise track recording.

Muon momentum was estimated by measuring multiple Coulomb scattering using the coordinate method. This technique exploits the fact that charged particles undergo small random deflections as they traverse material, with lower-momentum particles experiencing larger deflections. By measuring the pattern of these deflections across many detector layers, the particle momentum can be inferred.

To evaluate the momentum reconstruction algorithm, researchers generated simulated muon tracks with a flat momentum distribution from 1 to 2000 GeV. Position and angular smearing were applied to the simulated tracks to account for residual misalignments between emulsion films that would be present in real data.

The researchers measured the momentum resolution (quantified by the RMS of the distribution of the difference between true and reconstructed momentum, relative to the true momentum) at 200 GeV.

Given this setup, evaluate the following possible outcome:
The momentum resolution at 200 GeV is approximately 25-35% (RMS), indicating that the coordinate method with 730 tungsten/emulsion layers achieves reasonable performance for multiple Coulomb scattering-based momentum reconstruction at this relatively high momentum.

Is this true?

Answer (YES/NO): YES